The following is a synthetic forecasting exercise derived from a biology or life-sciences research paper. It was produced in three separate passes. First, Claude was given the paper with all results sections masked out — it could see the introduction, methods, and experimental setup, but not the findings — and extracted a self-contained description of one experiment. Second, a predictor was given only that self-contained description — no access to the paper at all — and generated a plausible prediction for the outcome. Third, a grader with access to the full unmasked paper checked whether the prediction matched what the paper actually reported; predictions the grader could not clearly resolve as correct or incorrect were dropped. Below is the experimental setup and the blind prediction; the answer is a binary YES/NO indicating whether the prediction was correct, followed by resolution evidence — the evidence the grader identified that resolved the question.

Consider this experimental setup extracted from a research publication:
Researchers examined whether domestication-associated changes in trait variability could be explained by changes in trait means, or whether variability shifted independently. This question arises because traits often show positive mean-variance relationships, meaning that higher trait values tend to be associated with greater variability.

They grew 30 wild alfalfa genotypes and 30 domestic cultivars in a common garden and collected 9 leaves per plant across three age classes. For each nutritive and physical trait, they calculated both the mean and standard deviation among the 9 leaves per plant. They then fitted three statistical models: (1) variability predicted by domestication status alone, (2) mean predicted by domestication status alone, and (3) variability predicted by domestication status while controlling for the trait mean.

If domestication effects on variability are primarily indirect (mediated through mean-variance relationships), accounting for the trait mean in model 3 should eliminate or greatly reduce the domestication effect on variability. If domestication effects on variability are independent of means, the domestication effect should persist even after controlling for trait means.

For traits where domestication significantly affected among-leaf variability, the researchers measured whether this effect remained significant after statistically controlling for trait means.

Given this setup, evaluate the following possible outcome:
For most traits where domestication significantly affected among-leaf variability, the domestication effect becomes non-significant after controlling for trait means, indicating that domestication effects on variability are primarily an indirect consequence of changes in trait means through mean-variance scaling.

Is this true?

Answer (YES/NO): NO